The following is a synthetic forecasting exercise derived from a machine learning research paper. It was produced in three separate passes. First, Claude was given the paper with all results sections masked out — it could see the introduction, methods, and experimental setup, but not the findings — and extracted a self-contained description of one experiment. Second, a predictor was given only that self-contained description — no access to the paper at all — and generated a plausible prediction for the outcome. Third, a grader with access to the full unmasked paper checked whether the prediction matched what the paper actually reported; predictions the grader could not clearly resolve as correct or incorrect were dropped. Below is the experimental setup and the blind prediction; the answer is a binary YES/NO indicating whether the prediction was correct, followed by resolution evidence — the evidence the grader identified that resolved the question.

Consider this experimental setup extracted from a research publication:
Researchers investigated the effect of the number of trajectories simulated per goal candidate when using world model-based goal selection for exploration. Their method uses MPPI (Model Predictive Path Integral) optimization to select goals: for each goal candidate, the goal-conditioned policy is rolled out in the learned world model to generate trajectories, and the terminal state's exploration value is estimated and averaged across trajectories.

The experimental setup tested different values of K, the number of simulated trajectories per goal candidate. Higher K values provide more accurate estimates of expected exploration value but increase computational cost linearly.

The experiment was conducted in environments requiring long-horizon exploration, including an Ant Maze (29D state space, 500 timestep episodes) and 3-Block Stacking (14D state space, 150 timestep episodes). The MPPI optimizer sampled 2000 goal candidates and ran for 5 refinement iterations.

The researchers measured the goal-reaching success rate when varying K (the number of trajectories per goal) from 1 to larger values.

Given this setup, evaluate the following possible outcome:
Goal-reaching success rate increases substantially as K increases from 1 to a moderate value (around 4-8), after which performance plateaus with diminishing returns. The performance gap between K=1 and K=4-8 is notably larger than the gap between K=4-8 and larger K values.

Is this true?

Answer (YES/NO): NO